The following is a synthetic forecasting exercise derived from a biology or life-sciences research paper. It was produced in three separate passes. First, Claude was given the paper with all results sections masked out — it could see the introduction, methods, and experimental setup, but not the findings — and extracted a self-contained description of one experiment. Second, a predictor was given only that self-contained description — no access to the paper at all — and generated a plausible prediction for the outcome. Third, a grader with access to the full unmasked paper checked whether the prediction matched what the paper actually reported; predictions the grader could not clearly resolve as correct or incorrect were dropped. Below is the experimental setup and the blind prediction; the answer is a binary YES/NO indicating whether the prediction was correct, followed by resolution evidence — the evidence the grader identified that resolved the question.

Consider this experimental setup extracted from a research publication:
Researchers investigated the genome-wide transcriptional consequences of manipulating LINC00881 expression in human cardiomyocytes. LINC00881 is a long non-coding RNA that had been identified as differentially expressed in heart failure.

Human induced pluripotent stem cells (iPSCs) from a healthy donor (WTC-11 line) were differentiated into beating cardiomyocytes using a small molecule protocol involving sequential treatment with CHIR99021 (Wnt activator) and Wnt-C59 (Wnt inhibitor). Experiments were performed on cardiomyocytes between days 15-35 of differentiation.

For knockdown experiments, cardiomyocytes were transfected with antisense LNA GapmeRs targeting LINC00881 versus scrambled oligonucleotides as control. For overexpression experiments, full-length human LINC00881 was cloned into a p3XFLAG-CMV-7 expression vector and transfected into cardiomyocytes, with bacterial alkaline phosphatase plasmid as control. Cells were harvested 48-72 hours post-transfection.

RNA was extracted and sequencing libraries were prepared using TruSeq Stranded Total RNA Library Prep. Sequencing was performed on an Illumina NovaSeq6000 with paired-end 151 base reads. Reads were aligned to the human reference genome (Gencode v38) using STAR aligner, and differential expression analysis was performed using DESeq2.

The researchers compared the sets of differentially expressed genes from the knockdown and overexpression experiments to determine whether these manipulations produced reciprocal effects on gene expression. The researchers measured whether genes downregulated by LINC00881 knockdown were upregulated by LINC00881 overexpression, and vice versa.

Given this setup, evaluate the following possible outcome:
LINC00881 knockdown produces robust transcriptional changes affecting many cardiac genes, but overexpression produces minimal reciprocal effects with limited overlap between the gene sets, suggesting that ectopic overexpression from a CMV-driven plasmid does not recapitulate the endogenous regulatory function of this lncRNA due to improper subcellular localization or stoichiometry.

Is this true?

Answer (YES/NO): NO